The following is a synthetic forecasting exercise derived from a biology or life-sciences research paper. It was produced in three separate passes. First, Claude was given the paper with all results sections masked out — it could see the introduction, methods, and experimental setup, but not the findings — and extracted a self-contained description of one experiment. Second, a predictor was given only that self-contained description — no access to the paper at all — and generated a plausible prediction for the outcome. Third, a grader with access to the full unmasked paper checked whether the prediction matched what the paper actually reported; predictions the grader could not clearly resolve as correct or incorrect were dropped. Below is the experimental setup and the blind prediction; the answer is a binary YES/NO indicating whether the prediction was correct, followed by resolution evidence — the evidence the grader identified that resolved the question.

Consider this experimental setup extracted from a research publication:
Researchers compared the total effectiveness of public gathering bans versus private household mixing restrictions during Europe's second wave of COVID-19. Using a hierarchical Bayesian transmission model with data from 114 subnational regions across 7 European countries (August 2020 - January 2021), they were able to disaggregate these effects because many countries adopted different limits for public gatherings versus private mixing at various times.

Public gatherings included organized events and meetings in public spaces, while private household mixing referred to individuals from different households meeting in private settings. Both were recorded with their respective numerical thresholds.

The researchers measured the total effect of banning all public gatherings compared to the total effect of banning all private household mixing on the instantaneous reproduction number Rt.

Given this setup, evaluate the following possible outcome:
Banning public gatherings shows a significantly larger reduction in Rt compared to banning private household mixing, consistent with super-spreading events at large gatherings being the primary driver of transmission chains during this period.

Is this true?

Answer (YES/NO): NO